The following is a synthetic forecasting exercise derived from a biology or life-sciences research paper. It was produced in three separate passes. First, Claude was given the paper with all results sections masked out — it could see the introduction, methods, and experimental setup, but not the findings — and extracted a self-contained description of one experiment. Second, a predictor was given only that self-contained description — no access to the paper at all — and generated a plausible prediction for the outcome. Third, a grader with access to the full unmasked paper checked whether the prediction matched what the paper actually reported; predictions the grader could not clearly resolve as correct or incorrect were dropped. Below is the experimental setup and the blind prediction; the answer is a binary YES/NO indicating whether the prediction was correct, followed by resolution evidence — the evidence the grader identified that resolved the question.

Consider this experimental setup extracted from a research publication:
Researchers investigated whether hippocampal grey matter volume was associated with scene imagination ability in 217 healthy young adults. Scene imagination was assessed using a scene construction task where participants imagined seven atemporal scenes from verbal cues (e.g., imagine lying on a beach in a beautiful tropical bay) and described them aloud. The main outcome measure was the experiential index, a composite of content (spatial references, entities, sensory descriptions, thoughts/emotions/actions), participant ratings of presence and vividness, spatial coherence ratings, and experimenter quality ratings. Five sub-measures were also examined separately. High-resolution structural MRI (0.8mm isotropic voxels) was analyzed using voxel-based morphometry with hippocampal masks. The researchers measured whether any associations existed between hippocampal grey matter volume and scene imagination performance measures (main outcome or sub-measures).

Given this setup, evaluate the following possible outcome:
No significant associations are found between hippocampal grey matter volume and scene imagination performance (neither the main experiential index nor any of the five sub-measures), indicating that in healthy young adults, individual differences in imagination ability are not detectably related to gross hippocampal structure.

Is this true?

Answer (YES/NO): YES